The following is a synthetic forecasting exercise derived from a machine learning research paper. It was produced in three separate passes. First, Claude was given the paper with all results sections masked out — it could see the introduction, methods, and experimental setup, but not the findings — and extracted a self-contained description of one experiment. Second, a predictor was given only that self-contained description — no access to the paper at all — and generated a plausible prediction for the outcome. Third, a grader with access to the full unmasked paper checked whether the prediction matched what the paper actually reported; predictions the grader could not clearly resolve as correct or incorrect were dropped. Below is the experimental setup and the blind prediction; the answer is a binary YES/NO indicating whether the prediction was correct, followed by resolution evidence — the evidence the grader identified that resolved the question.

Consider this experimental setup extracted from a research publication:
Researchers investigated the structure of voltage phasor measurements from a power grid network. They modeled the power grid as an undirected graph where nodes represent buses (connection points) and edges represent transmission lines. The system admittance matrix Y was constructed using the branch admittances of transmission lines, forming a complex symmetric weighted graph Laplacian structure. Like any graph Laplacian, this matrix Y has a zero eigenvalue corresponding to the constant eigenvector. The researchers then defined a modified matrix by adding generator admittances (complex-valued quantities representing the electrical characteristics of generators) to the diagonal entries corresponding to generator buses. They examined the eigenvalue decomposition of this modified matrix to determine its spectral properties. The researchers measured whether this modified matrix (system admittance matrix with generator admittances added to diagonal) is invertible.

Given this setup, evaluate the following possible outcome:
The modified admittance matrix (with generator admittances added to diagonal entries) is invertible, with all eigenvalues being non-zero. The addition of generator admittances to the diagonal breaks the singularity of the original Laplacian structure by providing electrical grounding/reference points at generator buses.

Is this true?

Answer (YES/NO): YES